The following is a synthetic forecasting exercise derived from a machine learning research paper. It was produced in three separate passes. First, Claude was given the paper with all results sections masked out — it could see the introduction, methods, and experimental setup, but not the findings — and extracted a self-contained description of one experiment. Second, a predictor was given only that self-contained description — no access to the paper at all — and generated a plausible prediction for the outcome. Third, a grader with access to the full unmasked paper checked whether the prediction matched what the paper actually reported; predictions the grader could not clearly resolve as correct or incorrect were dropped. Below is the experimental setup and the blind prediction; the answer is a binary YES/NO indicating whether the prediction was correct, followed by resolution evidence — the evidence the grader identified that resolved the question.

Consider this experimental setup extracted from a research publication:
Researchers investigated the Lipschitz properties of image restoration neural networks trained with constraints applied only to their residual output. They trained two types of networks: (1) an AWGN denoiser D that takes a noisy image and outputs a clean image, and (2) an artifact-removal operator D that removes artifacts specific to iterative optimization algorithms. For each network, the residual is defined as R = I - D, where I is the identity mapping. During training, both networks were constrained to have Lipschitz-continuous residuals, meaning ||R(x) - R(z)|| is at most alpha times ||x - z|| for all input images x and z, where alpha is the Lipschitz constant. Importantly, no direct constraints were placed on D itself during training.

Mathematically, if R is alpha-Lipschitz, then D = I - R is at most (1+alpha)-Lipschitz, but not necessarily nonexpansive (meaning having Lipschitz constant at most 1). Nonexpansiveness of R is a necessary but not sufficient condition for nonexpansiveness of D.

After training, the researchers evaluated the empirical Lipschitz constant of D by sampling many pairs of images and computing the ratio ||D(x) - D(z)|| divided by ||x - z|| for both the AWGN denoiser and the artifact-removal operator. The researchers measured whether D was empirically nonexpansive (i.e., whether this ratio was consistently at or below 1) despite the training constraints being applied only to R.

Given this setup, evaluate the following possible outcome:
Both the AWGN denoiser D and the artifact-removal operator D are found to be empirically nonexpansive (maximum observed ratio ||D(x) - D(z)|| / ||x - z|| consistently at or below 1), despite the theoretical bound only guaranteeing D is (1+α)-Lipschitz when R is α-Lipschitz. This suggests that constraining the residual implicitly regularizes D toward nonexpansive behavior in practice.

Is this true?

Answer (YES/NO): YES